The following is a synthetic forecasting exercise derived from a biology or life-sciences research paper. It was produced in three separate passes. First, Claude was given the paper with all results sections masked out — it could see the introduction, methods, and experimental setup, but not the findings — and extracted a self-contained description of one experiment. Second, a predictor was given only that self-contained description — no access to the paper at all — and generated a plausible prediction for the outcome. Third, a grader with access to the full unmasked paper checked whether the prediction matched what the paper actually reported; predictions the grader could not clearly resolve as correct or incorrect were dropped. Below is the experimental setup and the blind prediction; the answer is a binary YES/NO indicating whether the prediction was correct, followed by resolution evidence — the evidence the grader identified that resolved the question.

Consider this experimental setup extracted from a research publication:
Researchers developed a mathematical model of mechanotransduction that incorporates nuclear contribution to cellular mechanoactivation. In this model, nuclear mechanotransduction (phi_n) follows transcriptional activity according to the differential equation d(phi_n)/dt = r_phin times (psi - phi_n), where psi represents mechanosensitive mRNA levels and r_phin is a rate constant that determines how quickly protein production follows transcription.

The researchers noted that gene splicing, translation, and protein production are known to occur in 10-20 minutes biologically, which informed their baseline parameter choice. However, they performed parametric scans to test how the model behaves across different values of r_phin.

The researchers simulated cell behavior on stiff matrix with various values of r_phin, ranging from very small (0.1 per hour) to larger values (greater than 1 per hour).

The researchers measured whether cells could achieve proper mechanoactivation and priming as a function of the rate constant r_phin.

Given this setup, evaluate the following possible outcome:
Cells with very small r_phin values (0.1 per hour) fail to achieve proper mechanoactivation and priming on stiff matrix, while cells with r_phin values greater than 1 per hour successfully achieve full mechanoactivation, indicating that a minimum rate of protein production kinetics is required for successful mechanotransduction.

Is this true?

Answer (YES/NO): YES